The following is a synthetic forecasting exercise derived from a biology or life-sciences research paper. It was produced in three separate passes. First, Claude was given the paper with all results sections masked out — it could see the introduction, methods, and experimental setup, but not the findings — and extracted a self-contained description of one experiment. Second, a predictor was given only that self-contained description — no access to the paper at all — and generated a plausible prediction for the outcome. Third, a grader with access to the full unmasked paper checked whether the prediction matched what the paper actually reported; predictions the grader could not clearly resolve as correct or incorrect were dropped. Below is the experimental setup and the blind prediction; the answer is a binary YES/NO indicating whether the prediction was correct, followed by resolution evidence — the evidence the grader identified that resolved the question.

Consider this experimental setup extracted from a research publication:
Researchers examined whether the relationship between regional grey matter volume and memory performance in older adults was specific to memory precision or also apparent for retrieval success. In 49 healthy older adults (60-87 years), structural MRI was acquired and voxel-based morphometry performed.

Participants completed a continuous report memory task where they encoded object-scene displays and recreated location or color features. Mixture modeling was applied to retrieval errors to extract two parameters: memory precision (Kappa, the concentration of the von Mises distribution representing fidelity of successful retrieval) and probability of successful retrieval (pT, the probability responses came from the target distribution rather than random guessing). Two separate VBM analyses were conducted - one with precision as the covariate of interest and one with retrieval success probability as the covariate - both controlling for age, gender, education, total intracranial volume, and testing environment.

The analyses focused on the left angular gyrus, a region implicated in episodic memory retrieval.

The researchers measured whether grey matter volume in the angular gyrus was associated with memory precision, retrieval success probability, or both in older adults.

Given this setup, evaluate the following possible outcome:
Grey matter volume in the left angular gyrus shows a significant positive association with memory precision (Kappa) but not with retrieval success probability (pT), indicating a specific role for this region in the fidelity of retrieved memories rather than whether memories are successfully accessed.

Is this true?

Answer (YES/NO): YES